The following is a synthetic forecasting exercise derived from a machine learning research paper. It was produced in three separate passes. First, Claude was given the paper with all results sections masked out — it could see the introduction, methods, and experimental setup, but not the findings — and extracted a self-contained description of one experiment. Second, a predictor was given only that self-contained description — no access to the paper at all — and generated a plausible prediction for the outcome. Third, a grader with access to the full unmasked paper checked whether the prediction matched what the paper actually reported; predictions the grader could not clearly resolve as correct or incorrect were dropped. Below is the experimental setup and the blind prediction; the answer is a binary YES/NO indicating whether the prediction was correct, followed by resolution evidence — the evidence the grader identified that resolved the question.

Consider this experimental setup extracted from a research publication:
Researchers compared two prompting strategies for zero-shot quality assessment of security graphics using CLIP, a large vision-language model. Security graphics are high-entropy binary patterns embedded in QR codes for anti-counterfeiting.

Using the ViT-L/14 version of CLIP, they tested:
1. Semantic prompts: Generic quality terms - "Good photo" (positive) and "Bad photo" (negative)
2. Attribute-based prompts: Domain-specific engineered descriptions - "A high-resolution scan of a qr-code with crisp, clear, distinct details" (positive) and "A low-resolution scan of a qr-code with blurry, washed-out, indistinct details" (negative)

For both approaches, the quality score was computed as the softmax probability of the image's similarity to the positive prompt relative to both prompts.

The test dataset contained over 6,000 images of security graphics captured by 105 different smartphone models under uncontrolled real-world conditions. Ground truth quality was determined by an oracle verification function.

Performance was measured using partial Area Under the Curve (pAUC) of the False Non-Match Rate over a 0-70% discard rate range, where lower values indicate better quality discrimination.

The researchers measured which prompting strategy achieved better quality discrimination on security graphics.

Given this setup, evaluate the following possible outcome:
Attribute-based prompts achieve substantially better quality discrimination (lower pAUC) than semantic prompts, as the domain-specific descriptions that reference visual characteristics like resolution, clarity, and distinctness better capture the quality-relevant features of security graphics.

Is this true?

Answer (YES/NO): YES